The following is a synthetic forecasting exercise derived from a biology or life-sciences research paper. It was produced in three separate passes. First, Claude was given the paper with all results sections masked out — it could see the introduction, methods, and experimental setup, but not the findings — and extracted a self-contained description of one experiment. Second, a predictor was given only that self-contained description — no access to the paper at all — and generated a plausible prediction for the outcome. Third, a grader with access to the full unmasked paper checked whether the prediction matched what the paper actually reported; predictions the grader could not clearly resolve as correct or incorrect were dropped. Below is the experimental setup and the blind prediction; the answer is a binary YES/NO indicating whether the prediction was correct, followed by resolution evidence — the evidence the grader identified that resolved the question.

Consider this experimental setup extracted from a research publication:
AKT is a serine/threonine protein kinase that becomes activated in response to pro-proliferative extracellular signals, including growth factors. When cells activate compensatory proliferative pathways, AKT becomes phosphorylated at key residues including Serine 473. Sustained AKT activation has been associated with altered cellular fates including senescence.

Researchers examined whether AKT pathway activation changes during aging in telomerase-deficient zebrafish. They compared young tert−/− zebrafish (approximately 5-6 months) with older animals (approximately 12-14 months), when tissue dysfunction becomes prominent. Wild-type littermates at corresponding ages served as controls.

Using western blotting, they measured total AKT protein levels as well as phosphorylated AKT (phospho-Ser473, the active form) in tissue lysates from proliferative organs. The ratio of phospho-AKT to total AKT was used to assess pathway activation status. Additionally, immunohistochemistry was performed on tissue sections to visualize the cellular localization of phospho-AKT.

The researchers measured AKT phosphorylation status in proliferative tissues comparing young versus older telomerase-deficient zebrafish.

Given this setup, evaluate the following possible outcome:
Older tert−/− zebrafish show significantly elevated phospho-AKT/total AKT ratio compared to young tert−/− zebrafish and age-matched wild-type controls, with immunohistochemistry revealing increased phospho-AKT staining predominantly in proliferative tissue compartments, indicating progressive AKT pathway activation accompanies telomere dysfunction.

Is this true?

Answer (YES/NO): YES